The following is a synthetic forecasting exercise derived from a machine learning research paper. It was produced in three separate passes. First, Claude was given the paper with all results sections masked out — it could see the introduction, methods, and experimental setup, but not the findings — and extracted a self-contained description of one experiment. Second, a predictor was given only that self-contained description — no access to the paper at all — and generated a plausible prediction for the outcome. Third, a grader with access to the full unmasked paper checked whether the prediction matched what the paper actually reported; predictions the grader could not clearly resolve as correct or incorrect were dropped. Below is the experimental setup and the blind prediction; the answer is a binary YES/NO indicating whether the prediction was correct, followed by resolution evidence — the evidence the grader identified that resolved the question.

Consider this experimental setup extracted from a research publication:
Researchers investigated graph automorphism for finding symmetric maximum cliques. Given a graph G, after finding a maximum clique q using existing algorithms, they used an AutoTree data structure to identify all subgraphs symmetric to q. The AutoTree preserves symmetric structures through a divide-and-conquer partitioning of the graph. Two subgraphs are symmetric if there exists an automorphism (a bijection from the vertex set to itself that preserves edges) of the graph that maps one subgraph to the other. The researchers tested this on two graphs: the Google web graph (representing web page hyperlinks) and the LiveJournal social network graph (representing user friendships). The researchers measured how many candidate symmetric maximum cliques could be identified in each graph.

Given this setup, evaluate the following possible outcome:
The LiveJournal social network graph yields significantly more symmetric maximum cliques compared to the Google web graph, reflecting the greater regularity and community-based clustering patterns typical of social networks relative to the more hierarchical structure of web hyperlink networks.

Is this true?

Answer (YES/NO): YES